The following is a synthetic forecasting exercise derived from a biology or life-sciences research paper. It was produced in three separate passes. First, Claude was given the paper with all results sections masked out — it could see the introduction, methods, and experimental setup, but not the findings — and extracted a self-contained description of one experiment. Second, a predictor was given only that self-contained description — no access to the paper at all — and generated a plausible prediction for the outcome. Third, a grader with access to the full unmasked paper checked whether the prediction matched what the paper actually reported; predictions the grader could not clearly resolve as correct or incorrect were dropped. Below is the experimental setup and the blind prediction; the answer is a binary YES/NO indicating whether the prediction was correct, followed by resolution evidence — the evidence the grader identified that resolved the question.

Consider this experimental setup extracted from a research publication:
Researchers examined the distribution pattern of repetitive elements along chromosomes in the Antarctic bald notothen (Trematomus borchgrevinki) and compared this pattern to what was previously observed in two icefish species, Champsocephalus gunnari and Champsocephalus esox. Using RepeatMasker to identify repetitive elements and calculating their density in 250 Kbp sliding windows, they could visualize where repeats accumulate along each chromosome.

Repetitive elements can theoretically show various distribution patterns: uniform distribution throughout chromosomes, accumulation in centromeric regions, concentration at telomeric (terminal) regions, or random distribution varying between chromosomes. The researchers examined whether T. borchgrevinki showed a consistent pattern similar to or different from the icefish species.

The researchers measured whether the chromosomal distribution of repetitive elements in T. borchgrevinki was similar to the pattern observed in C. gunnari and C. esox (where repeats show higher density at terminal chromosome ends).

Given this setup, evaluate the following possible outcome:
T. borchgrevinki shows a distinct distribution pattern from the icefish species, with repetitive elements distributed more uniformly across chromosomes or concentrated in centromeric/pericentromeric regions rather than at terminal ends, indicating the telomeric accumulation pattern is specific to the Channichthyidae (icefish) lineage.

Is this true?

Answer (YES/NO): NO